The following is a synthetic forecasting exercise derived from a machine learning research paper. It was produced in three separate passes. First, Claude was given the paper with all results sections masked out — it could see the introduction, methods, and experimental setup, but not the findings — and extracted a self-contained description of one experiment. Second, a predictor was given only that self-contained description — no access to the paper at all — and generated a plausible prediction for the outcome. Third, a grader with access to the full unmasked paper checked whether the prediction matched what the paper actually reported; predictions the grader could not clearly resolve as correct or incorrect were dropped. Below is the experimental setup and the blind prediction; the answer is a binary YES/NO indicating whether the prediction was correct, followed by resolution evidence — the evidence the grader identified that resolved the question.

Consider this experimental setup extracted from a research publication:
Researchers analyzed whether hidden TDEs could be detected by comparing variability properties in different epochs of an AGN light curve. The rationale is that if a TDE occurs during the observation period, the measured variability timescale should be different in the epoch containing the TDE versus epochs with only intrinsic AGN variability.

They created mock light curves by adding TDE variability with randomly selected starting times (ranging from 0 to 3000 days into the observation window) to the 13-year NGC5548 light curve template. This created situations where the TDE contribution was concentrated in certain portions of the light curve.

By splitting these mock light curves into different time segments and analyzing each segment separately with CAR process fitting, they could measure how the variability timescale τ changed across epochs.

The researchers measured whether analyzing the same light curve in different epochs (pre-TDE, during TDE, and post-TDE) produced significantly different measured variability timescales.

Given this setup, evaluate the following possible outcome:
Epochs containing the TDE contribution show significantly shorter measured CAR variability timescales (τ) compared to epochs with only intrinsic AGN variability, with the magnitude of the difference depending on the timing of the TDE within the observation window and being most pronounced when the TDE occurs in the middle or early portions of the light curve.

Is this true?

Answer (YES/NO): NO